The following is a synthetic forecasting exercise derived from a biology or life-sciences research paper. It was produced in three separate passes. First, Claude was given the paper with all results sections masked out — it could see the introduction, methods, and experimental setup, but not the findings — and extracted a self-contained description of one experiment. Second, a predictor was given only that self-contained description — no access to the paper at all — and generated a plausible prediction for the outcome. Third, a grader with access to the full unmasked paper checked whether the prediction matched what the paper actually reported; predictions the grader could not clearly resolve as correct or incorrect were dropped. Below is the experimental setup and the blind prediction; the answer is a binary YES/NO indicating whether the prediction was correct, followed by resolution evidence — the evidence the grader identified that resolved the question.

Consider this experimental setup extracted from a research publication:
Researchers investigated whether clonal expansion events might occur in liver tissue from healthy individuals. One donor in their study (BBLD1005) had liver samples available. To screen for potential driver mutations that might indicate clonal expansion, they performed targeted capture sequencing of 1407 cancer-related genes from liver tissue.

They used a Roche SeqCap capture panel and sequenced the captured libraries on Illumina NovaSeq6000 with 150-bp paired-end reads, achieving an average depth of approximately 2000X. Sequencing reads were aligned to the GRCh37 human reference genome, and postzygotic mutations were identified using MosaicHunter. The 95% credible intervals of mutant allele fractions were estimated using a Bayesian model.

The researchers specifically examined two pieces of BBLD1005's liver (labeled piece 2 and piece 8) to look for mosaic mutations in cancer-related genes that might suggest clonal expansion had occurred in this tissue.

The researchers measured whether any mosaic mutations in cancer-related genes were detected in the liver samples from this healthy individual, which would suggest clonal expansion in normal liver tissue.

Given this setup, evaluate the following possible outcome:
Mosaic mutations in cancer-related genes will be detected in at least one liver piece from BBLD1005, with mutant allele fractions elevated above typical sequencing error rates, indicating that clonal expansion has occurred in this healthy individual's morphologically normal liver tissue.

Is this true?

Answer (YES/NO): YES